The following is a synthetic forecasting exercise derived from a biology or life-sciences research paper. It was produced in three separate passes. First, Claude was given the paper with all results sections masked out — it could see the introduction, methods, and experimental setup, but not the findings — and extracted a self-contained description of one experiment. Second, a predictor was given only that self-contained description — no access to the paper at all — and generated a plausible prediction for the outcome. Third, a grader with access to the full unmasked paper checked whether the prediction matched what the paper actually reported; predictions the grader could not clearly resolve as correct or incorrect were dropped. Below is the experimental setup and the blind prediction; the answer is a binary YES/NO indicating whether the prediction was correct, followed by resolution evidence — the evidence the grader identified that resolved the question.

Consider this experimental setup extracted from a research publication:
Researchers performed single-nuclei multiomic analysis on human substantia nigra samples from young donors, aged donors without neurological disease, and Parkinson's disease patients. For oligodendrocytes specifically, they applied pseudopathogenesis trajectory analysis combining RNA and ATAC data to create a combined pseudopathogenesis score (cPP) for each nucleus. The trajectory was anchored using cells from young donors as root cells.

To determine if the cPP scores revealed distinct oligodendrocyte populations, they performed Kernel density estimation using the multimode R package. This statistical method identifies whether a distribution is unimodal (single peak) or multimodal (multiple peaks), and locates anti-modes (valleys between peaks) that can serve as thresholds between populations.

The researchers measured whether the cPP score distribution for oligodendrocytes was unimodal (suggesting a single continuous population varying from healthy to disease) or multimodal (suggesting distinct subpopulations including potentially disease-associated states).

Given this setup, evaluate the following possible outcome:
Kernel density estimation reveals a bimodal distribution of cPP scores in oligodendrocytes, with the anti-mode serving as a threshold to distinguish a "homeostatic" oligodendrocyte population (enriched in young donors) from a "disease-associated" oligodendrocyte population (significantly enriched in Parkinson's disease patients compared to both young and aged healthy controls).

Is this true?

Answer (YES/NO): NO